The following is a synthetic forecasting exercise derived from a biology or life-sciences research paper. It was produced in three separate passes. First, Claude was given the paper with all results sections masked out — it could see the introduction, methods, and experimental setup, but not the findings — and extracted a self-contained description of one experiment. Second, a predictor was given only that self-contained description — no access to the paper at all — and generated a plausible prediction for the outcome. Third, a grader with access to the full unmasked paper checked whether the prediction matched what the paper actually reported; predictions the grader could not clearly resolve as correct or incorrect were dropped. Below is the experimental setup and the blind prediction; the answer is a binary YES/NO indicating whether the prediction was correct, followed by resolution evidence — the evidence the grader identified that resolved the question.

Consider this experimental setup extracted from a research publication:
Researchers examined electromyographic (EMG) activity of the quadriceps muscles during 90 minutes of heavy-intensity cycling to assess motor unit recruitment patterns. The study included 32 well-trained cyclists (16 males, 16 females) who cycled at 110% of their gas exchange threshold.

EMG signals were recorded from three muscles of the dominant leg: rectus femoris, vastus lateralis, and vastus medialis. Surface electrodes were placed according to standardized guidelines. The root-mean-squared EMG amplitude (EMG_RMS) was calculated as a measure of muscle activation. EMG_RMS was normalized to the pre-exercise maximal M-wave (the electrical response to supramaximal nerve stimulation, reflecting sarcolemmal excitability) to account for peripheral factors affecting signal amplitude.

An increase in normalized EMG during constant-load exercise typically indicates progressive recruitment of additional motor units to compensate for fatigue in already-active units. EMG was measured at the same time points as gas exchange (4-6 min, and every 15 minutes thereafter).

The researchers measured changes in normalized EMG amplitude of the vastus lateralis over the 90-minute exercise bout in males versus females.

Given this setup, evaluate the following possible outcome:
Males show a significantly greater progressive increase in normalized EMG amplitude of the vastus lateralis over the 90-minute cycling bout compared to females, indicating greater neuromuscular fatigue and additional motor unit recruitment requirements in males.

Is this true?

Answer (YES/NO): NO